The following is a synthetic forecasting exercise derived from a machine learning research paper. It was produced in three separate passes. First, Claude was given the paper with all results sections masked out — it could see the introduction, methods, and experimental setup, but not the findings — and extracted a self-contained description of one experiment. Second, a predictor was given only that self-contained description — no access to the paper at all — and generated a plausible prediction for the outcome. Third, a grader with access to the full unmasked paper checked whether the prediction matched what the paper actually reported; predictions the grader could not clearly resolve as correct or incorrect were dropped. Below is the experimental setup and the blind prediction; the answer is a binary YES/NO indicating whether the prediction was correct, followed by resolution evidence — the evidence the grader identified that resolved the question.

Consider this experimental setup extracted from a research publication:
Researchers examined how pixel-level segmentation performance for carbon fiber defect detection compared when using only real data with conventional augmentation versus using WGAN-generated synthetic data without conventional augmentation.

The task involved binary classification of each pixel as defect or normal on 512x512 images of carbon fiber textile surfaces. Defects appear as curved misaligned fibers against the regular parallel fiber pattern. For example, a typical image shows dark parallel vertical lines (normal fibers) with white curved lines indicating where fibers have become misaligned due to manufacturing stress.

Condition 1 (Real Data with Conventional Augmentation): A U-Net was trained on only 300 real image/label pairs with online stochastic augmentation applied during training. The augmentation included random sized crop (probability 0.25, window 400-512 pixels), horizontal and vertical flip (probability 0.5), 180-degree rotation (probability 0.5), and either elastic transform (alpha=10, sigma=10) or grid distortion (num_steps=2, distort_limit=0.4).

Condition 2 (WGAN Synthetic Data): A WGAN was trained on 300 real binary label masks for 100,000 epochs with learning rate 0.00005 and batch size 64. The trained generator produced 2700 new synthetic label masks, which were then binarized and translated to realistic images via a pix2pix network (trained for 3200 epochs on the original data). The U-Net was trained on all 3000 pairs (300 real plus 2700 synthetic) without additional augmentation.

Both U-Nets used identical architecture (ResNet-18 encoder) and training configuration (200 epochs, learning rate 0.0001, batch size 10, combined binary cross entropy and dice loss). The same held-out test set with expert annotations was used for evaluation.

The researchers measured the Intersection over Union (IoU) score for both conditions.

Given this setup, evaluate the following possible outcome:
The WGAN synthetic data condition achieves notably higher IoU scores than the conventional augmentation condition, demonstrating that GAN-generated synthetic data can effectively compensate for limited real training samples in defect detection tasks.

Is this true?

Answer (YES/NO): NO